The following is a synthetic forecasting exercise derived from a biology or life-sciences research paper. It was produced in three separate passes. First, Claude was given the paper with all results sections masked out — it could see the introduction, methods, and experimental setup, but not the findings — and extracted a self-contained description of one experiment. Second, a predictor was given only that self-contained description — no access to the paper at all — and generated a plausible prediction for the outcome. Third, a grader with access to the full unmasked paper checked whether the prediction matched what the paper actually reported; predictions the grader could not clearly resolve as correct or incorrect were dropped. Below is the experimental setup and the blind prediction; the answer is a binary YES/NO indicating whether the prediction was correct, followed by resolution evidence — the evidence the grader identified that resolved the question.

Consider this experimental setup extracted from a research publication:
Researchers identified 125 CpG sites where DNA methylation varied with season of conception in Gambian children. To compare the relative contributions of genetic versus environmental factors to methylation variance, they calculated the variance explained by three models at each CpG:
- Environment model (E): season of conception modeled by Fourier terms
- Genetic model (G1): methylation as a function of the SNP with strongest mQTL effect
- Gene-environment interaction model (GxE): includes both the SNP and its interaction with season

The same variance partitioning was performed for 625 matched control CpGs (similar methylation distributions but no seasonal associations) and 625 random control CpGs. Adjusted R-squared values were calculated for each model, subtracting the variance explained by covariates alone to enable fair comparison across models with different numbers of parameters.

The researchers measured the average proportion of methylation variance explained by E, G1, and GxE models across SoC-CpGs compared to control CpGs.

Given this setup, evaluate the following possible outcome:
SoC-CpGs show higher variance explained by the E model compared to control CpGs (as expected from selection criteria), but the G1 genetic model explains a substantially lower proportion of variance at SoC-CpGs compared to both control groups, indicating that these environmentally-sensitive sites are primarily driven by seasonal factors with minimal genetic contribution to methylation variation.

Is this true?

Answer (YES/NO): NO